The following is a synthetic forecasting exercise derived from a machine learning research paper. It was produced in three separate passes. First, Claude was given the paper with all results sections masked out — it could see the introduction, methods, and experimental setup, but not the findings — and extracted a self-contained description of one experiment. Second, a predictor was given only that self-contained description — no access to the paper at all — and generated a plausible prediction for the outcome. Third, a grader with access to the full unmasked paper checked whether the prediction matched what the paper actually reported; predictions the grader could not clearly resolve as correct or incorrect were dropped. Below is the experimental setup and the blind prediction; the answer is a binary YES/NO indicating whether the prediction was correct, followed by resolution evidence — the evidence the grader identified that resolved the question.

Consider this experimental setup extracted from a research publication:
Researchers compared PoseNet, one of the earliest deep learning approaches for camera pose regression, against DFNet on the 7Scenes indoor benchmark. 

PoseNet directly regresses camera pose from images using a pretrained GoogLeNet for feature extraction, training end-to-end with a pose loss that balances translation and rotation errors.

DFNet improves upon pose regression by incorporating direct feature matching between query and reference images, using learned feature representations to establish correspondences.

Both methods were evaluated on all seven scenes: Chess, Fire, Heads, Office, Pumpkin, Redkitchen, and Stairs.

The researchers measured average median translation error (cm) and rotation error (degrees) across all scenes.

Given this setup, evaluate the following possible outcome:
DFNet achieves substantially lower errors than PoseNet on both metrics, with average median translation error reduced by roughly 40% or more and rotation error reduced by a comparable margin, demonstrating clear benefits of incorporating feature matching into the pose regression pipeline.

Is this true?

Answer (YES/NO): YES